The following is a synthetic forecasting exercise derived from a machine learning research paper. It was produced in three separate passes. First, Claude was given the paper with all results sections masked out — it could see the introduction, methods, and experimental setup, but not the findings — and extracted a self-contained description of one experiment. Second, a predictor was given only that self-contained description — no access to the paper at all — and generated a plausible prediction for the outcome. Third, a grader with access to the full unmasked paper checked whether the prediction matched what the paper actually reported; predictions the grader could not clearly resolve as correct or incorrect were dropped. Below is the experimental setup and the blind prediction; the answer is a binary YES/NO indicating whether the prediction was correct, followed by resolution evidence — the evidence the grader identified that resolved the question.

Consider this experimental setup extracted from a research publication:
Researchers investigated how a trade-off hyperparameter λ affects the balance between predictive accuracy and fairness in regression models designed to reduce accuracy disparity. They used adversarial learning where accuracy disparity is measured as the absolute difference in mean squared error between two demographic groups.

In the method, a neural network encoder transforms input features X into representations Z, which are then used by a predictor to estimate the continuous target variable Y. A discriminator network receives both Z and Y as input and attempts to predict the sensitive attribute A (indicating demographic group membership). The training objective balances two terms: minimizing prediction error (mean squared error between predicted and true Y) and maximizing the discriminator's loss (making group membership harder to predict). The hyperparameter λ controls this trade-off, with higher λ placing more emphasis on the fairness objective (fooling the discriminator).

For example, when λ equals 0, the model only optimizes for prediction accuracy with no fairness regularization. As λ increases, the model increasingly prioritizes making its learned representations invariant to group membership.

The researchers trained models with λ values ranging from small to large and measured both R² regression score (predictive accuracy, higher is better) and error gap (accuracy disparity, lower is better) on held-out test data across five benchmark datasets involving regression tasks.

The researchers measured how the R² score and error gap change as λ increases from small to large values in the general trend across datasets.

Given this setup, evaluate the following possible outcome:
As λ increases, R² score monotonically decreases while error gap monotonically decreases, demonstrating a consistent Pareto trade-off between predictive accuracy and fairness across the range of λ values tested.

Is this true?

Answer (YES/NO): NO